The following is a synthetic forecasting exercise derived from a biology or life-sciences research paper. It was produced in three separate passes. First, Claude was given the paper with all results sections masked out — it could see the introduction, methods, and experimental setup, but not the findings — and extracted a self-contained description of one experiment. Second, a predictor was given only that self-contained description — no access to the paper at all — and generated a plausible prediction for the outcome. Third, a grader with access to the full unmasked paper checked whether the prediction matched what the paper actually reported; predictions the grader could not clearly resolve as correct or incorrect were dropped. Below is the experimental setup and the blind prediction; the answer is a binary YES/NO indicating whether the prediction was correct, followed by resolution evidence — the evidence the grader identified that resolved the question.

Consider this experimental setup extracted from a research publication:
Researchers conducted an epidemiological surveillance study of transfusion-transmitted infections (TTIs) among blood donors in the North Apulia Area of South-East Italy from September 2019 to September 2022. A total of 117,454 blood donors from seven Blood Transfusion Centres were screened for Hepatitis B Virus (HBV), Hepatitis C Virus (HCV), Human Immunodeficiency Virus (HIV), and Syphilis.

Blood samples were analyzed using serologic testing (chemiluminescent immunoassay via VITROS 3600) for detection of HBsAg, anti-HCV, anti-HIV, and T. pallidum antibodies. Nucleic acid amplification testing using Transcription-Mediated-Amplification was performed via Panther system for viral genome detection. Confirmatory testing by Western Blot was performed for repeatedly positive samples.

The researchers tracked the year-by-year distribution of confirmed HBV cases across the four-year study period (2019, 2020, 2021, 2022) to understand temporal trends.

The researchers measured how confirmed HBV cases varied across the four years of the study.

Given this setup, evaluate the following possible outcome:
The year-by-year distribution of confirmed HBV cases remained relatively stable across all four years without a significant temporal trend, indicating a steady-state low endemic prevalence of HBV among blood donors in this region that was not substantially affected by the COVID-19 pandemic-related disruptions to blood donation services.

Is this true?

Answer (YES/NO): NO